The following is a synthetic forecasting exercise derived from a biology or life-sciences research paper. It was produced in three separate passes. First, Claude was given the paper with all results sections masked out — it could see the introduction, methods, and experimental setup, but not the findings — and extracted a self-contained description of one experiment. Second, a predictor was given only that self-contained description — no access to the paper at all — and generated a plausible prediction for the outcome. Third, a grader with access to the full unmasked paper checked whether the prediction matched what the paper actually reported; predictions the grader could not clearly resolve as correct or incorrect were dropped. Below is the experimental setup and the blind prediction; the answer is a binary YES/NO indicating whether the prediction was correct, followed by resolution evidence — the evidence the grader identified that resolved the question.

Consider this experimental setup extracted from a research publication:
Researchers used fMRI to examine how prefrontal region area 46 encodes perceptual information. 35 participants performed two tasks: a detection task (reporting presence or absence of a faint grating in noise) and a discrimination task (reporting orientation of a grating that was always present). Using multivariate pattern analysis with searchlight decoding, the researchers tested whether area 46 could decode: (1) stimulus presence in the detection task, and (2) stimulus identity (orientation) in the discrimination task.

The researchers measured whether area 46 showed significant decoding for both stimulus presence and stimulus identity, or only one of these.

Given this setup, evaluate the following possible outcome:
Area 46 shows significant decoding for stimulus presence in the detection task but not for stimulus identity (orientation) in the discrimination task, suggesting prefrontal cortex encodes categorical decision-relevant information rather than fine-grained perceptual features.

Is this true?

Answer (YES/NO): YES